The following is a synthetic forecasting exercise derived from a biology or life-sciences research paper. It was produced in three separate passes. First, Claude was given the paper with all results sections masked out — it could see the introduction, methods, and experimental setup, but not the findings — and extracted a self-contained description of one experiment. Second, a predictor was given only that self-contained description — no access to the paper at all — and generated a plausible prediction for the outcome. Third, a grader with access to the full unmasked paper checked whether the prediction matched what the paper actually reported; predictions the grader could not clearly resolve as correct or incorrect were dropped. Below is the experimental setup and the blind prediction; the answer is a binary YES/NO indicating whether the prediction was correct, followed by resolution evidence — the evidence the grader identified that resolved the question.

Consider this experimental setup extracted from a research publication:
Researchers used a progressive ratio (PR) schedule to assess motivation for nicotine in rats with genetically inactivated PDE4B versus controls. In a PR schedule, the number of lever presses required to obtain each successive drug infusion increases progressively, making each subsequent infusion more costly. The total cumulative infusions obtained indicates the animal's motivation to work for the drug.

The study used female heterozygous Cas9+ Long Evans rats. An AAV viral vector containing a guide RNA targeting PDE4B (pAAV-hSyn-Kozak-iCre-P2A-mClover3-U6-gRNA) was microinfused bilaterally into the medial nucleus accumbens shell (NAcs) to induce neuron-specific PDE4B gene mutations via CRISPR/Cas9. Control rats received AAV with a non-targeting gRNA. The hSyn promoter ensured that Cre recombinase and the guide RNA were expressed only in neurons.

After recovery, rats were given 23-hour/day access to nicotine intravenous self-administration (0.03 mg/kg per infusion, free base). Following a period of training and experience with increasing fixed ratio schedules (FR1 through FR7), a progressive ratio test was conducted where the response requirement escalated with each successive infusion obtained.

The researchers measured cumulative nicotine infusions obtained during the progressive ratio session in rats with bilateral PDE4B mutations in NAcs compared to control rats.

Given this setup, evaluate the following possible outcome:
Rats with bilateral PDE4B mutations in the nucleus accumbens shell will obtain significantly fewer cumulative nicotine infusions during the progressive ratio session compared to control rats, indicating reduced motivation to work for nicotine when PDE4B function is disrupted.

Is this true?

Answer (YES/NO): NO